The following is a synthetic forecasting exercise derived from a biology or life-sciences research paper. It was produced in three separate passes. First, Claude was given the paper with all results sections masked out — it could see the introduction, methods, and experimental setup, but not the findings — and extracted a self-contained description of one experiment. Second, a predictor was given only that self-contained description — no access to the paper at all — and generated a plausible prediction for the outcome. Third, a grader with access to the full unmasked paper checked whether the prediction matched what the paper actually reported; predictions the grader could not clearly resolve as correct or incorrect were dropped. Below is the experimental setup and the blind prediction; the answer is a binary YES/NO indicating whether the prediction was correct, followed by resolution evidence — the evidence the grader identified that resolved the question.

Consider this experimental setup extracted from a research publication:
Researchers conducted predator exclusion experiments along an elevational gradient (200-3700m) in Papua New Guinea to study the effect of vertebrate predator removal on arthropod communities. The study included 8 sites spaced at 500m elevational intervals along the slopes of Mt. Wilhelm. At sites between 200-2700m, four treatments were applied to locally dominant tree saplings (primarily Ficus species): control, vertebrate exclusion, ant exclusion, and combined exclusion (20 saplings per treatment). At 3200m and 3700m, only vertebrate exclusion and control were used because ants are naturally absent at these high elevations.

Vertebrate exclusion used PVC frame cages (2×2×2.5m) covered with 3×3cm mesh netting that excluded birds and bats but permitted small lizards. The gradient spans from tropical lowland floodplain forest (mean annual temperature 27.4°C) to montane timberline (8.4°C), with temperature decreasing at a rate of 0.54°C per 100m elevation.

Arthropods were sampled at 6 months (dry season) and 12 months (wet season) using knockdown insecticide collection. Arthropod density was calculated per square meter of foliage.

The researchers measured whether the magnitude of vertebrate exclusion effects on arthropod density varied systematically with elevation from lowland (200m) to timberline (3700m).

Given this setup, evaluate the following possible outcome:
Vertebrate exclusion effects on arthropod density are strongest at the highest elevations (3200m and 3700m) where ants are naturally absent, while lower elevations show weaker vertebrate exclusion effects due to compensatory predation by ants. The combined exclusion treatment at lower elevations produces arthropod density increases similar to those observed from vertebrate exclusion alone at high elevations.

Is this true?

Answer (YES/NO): NO